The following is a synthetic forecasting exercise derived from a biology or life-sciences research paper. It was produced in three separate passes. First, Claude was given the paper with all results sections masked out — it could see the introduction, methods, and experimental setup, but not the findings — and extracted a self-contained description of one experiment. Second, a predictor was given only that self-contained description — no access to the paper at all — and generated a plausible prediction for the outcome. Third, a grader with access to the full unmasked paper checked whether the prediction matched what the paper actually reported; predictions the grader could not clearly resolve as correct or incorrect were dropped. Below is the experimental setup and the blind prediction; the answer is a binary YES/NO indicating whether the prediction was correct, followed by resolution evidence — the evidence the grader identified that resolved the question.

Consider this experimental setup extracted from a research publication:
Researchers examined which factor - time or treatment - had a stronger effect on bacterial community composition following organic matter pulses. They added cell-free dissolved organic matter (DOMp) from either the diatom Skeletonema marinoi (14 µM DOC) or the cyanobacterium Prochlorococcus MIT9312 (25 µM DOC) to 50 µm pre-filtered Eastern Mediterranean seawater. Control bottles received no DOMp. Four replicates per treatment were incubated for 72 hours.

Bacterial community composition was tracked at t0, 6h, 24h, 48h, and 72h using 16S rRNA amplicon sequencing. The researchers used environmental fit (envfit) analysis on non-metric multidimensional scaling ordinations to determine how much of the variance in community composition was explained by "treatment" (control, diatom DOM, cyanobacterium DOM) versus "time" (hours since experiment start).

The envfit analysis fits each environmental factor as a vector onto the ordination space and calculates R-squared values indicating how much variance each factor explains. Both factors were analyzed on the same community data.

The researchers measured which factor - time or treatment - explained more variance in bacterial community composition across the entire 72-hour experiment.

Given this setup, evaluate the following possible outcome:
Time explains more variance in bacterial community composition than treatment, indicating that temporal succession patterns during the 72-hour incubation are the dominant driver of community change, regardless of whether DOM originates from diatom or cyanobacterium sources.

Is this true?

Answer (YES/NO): YES